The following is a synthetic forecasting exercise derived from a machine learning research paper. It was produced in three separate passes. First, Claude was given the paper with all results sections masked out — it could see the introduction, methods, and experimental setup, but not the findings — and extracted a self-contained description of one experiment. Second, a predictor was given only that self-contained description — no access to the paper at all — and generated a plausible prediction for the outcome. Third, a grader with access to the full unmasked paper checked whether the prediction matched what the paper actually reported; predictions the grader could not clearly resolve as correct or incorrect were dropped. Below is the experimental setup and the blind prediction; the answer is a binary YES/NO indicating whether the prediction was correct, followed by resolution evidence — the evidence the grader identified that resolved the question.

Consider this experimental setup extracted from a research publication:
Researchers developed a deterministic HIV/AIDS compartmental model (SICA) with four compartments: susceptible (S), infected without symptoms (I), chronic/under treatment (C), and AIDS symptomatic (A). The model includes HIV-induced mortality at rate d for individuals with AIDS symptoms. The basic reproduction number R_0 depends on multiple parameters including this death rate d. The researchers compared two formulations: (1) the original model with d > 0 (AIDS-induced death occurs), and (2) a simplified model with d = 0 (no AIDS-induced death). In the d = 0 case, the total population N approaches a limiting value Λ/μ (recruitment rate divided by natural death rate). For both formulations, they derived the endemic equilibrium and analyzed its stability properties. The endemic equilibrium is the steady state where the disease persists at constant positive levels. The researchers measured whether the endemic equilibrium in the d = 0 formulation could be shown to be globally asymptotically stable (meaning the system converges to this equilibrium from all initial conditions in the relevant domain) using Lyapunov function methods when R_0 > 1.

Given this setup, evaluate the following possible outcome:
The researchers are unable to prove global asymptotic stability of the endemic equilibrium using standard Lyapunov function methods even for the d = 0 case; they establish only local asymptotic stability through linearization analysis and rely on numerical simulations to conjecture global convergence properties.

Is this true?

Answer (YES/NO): NO